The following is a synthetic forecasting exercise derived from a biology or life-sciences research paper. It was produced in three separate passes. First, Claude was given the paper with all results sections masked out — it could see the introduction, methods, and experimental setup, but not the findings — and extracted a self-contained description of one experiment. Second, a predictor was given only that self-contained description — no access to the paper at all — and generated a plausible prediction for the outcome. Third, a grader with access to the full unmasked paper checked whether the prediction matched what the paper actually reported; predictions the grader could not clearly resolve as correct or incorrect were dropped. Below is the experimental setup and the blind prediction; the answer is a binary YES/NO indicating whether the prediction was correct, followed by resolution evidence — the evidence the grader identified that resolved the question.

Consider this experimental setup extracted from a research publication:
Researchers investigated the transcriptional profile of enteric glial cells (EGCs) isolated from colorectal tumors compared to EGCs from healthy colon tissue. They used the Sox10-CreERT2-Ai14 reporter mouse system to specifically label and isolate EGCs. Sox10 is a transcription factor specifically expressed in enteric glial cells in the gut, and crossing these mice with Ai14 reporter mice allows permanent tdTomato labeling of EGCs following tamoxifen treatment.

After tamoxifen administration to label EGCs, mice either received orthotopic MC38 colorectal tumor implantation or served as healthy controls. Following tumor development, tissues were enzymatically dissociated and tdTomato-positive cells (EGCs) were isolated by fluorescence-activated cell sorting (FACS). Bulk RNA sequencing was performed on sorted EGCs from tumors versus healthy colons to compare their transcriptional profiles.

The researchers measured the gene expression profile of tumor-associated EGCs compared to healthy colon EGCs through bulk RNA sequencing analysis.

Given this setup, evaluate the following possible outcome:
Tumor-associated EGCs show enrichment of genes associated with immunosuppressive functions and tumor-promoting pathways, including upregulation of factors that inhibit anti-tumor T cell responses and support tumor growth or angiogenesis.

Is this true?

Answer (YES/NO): NO